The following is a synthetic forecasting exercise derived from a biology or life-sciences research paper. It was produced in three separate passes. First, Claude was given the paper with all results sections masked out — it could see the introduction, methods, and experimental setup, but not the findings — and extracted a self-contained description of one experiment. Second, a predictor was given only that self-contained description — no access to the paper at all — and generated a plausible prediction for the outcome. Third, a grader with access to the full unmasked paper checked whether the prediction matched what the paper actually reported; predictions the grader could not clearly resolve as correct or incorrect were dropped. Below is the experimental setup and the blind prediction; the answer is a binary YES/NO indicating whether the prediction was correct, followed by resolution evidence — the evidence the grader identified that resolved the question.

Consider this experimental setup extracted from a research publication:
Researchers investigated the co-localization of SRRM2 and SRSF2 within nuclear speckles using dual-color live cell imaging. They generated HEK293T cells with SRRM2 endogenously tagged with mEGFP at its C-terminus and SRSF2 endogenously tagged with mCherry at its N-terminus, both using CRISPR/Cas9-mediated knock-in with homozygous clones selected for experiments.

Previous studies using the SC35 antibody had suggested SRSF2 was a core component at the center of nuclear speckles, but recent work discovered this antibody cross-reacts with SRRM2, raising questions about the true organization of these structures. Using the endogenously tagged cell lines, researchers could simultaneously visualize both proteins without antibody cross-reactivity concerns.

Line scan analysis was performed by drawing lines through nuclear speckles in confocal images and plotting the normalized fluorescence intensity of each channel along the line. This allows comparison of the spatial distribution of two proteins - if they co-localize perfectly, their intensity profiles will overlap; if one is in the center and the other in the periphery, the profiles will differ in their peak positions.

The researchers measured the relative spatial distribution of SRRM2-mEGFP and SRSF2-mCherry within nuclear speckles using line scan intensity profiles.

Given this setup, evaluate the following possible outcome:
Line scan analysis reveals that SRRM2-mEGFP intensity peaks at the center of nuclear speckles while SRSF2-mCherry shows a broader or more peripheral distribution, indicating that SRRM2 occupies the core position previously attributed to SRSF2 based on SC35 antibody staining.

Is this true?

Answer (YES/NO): NO